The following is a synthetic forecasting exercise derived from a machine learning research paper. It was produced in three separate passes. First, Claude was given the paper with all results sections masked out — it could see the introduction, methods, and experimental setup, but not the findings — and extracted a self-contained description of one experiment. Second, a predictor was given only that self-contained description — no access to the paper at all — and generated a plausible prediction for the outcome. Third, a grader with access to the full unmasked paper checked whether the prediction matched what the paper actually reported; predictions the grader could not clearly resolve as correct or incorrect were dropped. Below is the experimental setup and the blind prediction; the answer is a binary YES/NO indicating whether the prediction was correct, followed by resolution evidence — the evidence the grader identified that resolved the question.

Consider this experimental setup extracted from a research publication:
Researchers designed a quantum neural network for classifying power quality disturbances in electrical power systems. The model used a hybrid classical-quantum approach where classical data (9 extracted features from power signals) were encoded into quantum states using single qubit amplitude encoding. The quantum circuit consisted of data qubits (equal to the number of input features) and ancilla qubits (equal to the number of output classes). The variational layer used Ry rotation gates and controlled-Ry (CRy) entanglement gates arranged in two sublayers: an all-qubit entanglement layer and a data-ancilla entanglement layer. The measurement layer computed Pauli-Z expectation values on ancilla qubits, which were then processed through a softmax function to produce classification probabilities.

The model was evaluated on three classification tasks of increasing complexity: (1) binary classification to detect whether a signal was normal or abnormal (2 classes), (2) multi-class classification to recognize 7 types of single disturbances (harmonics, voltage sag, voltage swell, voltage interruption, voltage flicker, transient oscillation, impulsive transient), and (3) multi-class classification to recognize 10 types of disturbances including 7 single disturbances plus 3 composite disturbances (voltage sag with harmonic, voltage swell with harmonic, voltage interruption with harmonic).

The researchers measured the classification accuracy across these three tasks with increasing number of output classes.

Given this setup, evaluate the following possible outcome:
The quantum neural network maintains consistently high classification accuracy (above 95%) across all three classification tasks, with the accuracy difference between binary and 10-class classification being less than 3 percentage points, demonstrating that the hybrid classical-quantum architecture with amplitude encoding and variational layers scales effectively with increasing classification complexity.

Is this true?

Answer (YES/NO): NO